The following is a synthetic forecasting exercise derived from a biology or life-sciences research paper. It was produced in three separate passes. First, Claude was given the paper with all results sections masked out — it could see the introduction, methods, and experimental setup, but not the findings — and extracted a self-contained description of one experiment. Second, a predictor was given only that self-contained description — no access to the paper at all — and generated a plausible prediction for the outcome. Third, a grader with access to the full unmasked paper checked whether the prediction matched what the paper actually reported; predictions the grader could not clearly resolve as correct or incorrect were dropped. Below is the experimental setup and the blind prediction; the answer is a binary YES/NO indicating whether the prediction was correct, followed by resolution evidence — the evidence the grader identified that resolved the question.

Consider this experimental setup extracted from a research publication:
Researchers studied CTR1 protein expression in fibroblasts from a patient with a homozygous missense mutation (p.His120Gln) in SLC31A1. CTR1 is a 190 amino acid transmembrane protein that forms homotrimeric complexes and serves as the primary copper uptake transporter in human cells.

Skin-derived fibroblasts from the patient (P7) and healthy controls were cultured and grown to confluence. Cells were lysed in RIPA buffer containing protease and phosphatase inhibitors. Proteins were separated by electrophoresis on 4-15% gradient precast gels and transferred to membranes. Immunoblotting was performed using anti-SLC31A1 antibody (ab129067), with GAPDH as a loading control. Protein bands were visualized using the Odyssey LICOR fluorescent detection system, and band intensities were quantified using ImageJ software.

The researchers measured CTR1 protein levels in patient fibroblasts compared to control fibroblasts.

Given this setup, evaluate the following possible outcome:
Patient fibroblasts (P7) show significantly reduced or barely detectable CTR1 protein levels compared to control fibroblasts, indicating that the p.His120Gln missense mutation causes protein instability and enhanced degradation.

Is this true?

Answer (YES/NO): NO